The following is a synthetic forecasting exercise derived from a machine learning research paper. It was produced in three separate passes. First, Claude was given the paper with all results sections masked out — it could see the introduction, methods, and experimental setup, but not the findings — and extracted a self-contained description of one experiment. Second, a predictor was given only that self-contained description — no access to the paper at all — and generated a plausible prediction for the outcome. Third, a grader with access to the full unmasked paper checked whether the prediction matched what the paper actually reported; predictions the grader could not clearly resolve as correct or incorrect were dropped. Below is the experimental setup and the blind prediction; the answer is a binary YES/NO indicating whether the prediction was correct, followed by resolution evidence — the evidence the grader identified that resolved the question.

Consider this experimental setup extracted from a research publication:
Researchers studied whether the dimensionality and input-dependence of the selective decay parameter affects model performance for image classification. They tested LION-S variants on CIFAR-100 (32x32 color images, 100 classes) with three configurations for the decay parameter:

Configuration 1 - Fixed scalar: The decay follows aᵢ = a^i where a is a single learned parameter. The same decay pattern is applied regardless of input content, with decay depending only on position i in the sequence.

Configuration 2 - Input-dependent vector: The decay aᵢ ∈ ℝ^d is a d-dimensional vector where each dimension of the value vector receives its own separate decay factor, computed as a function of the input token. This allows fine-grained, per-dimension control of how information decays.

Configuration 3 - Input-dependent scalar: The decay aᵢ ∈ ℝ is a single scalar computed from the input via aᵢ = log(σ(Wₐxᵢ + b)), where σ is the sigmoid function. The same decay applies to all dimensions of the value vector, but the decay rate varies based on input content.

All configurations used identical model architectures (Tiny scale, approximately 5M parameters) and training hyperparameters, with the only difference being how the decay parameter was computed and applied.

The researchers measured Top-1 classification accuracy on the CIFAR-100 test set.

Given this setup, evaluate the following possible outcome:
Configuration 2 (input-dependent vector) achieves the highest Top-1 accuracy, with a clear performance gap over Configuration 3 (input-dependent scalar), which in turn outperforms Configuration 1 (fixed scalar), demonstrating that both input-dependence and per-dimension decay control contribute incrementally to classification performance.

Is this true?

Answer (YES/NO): NO